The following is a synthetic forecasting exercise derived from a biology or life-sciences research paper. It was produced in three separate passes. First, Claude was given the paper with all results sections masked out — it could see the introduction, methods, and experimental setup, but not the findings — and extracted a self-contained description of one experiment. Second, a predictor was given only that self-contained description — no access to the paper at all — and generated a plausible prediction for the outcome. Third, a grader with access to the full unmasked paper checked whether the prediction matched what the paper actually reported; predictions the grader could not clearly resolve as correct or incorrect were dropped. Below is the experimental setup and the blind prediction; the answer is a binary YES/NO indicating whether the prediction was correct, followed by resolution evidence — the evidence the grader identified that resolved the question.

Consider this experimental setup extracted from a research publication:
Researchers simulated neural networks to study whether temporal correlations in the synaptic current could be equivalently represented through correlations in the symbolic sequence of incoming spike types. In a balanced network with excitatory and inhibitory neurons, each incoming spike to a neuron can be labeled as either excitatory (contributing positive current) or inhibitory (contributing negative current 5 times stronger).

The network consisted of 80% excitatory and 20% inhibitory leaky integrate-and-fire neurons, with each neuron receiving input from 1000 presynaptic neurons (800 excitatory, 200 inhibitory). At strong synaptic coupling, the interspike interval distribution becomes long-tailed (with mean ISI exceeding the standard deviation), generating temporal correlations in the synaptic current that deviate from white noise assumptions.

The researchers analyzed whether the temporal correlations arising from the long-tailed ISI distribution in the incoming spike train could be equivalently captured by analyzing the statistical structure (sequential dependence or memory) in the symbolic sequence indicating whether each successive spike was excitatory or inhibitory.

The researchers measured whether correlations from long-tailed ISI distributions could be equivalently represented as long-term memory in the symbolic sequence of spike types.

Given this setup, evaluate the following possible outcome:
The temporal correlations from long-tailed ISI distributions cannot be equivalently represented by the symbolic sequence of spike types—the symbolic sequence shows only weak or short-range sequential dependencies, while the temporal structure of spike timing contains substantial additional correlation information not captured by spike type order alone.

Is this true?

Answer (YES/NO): NO